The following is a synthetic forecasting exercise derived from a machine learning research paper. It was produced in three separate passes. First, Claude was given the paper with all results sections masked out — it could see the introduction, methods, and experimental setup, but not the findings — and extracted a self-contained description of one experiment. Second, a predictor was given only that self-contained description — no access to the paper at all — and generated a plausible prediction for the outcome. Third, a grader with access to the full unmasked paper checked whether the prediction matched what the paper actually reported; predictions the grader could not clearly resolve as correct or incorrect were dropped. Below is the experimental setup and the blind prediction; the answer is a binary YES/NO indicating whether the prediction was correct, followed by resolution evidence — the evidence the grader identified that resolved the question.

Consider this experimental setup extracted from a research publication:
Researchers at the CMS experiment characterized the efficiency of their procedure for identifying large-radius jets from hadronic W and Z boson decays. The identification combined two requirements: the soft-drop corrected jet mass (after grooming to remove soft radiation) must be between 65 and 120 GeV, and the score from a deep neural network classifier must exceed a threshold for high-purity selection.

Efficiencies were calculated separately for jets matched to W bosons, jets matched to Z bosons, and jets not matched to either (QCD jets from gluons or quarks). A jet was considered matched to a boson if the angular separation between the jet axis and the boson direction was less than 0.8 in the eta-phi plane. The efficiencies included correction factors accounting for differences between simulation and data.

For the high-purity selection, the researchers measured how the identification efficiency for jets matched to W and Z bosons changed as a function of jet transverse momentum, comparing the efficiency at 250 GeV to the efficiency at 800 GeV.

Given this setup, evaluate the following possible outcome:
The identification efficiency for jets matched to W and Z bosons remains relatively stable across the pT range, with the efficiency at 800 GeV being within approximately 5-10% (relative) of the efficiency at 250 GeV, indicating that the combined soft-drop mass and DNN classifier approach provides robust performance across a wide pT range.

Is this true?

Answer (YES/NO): NO